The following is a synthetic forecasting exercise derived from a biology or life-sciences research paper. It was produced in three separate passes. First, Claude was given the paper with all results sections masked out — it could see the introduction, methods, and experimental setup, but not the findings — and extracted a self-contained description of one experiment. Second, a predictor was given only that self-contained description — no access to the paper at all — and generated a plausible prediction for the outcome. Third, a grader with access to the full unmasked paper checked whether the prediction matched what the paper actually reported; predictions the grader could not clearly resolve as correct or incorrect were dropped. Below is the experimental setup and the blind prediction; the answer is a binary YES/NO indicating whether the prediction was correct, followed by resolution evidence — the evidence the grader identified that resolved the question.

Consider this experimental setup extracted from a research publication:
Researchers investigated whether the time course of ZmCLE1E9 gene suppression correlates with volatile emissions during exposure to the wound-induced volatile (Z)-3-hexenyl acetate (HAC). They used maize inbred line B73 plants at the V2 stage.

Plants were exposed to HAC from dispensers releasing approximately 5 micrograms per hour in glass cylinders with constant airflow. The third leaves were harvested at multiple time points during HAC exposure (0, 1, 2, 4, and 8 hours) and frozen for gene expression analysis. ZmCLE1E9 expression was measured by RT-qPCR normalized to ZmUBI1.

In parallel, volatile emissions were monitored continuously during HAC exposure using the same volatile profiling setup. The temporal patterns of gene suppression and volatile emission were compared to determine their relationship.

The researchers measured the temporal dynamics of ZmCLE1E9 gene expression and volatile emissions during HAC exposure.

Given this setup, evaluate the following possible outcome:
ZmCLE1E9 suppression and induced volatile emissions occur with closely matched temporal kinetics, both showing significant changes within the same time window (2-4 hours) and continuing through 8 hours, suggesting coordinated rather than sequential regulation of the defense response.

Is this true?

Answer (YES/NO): NO